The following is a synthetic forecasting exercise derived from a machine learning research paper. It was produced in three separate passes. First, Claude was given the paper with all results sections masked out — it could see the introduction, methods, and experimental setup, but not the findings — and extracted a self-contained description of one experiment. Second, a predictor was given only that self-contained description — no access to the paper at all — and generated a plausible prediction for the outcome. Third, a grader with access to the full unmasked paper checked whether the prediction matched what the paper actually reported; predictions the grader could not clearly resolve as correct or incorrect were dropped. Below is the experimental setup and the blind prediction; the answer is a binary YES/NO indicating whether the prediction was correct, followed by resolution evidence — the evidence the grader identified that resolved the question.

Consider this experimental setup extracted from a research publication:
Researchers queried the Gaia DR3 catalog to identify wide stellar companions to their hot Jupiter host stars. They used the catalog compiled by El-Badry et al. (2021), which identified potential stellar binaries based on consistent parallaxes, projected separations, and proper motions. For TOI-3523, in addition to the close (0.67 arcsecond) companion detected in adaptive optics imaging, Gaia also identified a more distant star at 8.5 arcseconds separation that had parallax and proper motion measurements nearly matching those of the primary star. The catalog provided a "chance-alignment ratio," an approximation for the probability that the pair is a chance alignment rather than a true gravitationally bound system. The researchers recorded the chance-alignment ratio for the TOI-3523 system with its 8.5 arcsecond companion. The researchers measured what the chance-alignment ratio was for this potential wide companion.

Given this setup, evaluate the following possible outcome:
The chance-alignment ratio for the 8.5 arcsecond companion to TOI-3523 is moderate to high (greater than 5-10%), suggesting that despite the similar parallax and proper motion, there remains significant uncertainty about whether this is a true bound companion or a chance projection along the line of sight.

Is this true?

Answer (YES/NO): NO